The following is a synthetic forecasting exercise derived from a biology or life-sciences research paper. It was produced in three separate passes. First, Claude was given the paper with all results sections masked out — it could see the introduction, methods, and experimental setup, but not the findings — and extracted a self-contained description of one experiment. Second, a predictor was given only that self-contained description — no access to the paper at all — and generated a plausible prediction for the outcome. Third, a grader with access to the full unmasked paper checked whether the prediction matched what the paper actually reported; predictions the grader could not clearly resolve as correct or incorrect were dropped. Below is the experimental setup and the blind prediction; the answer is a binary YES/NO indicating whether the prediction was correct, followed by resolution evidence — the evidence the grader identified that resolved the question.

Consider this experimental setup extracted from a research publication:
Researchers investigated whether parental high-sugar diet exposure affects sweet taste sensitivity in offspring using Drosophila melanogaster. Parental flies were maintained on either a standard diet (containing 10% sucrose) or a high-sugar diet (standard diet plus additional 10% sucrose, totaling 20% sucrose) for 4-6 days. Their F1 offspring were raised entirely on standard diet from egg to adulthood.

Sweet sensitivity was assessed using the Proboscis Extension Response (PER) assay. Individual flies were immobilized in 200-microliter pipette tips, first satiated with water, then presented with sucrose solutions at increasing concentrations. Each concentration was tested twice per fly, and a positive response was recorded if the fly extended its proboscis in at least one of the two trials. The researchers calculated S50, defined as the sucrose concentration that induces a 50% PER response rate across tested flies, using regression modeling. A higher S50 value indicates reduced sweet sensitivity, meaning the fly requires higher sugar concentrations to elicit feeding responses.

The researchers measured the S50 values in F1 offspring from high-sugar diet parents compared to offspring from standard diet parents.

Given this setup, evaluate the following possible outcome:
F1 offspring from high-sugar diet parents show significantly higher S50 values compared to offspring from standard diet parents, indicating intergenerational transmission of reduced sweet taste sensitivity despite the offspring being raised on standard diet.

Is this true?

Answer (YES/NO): YES